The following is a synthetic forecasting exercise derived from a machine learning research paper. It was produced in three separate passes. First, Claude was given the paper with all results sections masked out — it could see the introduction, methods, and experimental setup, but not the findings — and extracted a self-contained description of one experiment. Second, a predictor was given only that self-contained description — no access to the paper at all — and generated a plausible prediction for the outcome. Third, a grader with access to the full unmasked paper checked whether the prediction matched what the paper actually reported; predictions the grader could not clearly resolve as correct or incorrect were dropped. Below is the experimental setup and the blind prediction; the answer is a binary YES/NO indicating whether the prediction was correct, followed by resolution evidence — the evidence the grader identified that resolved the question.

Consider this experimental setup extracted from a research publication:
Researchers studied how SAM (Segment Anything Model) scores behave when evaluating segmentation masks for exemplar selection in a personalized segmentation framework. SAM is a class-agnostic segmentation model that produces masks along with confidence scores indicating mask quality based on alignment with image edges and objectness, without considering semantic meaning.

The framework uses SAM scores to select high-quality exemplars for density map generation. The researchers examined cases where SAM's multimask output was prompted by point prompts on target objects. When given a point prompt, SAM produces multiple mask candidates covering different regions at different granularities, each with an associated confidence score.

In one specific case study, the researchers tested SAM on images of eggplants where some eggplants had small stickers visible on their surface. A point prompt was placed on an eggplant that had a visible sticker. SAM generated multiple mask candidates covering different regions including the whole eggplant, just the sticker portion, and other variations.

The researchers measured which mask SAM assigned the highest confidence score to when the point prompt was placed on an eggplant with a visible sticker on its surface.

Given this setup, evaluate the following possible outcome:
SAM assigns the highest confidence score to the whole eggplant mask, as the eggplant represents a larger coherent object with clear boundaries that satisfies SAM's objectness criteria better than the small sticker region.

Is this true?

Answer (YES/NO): NO